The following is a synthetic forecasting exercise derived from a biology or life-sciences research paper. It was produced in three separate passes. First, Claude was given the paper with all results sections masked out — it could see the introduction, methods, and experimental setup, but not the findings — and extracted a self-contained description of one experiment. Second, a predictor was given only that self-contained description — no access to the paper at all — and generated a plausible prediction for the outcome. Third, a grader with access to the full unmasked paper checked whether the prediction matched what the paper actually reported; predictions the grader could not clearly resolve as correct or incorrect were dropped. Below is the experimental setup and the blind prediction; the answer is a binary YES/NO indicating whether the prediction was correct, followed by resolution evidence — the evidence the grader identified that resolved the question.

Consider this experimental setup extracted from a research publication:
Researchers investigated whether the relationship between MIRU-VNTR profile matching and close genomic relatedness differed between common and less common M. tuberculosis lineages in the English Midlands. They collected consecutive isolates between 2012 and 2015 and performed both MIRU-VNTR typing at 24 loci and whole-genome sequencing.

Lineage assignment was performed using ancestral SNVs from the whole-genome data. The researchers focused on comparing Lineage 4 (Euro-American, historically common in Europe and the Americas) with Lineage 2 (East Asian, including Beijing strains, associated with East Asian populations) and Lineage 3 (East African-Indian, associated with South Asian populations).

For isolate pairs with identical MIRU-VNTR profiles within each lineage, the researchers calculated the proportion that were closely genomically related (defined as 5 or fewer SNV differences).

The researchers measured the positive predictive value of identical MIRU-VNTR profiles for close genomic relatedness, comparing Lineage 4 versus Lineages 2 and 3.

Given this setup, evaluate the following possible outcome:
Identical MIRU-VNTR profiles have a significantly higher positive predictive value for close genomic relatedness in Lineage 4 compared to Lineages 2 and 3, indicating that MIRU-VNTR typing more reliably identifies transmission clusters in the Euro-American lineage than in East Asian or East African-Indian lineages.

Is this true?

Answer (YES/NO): YES